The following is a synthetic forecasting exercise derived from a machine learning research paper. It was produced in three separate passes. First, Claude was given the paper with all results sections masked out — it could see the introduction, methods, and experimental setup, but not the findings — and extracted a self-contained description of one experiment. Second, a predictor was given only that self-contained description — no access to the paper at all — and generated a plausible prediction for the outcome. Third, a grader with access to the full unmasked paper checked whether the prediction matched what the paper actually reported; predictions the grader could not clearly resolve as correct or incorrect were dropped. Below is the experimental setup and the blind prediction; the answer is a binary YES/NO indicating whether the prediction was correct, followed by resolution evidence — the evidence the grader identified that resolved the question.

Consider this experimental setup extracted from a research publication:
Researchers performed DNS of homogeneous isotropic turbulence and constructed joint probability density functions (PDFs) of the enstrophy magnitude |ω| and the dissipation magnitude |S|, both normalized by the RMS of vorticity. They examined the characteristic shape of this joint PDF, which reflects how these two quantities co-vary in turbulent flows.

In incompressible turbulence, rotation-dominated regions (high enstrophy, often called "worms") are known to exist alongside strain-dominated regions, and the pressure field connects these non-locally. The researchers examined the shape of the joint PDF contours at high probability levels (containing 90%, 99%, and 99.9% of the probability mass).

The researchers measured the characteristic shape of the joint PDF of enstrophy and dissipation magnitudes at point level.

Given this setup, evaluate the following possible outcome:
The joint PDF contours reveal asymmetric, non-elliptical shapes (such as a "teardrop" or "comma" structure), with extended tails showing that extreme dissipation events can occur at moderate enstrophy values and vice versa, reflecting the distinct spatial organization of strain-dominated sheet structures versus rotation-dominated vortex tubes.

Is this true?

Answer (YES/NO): NO